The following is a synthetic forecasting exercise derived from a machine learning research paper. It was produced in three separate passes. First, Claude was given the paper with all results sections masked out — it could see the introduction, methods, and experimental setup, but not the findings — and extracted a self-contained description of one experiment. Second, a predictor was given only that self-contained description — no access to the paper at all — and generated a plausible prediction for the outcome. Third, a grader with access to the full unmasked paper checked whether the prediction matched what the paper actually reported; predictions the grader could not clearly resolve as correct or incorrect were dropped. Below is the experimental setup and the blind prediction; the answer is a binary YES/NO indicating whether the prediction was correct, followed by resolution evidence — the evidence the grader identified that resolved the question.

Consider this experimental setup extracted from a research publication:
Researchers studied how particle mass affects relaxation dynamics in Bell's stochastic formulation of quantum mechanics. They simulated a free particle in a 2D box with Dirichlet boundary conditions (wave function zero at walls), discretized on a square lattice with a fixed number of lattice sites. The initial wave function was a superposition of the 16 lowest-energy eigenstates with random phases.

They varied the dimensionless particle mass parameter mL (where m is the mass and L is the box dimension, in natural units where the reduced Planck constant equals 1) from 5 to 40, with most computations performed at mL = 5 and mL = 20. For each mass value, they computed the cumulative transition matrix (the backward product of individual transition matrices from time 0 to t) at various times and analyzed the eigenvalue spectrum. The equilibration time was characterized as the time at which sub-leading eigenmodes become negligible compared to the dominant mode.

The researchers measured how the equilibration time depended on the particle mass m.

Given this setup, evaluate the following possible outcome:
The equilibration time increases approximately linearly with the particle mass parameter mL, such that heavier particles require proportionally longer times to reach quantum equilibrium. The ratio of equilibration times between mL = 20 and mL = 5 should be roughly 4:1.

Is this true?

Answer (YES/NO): YES